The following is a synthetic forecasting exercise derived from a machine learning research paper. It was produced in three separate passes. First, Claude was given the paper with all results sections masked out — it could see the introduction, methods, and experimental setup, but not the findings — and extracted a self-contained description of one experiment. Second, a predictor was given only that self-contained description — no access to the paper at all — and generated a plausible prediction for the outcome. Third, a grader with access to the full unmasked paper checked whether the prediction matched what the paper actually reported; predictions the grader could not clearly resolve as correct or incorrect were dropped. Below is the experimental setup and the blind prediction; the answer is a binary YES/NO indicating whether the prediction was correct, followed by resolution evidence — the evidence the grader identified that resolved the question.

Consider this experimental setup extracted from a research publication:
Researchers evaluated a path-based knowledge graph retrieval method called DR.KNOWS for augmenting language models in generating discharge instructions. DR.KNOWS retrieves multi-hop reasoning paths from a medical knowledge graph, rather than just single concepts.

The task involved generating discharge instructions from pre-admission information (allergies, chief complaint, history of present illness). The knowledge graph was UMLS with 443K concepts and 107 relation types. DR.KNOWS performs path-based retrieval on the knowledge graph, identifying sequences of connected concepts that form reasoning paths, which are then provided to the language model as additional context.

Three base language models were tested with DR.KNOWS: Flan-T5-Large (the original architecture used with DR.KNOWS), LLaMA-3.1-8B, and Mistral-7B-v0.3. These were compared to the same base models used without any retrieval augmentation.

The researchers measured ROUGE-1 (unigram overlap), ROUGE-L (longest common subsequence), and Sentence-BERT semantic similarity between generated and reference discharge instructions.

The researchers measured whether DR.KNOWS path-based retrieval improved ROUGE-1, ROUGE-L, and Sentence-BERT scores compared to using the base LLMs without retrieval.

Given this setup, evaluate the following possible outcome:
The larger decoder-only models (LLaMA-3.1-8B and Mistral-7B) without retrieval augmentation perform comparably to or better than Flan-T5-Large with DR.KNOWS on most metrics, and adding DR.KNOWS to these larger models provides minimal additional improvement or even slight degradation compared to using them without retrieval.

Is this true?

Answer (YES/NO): NO